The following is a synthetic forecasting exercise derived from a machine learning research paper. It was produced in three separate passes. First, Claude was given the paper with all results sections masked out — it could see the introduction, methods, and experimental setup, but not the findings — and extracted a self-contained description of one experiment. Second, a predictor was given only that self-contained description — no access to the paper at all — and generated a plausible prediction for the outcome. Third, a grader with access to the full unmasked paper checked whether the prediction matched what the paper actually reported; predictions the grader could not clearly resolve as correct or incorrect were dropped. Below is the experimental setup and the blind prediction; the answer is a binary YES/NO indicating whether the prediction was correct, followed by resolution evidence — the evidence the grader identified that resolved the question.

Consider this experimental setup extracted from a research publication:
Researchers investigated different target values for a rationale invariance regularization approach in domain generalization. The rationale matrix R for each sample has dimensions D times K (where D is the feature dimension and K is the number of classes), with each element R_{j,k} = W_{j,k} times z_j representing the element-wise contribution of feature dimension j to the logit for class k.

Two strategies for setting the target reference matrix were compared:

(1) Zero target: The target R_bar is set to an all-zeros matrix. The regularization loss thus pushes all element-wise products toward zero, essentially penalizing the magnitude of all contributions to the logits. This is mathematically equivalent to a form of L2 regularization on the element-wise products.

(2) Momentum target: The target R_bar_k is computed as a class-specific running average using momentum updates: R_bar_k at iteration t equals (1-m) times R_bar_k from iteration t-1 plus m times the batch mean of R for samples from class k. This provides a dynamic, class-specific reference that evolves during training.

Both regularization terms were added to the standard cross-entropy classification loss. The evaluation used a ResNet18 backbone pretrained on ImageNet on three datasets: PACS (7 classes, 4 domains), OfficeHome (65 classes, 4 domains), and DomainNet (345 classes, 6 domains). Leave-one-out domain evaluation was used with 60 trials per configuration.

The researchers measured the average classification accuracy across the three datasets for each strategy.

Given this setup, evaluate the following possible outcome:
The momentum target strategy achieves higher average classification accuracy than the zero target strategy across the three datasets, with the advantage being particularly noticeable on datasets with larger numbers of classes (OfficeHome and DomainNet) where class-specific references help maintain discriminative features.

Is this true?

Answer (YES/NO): NO